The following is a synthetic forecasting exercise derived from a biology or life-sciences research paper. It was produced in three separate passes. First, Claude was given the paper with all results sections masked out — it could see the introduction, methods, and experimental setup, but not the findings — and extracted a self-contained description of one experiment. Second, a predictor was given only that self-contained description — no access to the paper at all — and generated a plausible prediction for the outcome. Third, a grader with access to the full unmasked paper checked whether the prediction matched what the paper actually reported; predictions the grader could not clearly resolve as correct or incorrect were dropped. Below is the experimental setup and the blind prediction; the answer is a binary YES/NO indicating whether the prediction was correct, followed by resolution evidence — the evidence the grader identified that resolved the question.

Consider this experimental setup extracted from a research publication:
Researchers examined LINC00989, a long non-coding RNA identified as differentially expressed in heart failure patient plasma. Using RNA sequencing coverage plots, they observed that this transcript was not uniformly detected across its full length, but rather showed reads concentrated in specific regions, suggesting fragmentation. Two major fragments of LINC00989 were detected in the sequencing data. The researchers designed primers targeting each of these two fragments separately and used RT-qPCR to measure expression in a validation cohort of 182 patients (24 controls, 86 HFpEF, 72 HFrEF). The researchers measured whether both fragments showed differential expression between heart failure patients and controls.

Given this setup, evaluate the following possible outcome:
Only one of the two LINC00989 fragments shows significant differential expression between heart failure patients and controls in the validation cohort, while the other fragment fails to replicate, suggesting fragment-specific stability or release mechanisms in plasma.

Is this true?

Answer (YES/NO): YES